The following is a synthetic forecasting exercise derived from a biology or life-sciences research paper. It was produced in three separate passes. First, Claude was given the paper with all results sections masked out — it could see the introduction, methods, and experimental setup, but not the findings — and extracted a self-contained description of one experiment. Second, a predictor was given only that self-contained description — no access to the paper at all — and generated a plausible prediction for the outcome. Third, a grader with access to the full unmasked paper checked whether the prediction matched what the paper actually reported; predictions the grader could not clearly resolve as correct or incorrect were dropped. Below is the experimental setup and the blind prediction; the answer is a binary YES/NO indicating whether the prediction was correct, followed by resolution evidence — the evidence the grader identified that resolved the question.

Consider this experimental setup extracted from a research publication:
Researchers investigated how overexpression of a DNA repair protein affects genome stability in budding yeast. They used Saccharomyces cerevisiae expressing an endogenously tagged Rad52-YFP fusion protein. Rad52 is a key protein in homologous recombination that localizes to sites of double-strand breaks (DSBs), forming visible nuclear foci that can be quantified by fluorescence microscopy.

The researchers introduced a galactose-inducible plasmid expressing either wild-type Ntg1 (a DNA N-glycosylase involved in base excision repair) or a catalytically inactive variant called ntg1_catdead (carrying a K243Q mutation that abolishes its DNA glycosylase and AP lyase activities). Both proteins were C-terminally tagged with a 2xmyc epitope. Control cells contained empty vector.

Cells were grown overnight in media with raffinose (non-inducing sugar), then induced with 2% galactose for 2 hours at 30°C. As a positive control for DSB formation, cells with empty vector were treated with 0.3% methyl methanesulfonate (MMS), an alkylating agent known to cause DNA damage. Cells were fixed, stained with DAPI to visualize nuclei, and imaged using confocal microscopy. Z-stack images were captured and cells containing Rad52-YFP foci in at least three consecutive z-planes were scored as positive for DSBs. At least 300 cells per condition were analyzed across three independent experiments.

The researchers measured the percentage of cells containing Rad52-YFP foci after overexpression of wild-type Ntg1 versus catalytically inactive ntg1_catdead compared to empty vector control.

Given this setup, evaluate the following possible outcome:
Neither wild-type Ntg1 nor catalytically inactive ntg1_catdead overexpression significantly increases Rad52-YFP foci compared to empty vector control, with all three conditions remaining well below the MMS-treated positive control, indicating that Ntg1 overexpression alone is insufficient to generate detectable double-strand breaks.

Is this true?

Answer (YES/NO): NO